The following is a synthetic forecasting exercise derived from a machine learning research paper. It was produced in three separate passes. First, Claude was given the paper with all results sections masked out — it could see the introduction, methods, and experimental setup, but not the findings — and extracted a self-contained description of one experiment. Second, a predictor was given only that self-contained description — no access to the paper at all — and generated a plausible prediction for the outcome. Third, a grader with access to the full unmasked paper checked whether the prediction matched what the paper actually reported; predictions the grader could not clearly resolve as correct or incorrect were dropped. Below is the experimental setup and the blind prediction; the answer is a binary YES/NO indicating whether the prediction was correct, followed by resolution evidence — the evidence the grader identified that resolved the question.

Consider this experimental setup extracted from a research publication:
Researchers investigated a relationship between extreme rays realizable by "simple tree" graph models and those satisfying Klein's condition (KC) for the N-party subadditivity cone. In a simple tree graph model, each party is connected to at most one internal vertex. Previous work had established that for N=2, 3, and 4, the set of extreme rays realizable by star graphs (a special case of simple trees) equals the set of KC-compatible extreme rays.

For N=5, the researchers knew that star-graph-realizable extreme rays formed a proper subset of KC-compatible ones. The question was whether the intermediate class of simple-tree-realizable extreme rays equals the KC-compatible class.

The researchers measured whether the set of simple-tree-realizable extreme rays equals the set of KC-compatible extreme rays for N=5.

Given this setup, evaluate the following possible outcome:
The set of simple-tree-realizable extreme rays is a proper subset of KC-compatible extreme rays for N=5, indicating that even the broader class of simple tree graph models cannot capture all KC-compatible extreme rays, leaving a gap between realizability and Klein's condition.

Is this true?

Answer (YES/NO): NO